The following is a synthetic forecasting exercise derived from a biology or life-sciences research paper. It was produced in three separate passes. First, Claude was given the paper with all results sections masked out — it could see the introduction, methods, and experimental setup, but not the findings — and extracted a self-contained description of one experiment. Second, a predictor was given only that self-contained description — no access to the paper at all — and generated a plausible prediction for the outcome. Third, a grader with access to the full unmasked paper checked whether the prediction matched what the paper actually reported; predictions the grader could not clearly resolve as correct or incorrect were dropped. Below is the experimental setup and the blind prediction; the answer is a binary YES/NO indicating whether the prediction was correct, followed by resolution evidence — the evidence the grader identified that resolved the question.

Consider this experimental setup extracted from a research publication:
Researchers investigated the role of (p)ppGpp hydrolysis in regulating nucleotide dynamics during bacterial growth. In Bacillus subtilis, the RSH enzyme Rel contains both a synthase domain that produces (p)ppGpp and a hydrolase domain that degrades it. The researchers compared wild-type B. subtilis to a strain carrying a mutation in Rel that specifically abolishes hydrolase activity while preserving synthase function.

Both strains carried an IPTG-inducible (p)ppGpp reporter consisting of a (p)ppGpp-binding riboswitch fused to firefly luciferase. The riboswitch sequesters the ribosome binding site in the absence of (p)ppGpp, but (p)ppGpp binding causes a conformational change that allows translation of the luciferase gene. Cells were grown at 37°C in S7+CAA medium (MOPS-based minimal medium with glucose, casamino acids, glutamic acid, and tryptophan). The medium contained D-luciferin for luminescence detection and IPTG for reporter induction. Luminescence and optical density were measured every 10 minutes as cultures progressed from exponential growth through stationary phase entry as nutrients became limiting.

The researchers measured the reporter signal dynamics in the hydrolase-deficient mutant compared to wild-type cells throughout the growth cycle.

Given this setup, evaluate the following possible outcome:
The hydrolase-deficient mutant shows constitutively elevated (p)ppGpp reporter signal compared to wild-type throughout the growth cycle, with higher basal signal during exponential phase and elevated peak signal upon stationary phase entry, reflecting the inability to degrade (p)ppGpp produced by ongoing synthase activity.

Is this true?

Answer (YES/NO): NO